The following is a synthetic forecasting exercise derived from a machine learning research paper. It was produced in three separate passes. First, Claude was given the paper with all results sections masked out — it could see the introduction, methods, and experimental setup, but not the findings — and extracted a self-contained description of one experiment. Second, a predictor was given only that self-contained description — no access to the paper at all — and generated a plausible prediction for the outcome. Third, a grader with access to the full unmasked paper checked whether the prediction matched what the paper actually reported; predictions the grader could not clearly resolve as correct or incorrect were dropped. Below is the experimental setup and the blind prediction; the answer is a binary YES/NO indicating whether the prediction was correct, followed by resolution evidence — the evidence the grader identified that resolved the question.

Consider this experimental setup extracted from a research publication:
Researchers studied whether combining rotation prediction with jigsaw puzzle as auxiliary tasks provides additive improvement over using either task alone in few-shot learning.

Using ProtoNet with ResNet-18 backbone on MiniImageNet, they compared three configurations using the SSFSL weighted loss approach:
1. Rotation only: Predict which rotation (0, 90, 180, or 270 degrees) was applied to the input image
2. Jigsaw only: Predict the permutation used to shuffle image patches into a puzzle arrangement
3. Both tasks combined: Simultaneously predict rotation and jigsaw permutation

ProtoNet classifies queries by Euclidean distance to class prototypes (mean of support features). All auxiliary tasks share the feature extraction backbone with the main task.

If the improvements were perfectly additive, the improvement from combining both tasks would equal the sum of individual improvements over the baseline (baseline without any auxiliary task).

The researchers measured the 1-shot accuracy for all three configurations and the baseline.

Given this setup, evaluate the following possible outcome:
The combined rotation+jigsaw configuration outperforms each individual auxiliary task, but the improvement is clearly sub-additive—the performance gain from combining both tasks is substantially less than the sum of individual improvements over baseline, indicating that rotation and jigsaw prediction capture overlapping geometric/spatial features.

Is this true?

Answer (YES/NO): YES